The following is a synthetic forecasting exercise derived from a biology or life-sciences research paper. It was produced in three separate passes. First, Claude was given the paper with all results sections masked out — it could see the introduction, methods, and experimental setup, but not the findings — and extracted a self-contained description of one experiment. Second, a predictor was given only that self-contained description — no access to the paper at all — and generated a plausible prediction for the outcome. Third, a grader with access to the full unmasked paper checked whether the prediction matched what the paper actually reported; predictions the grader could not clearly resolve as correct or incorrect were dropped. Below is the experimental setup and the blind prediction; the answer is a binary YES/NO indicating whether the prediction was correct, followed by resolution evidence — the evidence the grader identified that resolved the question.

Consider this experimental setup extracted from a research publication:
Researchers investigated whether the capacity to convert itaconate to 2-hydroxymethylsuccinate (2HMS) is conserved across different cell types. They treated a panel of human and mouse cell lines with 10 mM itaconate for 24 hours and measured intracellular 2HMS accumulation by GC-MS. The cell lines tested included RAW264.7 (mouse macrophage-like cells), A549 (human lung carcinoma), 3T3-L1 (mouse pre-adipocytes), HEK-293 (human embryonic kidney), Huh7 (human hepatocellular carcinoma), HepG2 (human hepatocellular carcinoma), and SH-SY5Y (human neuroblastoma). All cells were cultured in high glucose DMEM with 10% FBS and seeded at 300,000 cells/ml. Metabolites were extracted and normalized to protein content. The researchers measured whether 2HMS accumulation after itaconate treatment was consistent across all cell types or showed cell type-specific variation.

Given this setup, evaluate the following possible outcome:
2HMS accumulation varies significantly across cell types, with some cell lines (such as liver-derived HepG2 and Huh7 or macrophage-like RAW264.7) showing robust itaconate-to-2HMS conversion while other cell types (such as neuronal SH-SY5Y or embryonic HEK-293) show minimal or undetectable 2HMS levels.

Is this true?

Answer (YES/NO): NO